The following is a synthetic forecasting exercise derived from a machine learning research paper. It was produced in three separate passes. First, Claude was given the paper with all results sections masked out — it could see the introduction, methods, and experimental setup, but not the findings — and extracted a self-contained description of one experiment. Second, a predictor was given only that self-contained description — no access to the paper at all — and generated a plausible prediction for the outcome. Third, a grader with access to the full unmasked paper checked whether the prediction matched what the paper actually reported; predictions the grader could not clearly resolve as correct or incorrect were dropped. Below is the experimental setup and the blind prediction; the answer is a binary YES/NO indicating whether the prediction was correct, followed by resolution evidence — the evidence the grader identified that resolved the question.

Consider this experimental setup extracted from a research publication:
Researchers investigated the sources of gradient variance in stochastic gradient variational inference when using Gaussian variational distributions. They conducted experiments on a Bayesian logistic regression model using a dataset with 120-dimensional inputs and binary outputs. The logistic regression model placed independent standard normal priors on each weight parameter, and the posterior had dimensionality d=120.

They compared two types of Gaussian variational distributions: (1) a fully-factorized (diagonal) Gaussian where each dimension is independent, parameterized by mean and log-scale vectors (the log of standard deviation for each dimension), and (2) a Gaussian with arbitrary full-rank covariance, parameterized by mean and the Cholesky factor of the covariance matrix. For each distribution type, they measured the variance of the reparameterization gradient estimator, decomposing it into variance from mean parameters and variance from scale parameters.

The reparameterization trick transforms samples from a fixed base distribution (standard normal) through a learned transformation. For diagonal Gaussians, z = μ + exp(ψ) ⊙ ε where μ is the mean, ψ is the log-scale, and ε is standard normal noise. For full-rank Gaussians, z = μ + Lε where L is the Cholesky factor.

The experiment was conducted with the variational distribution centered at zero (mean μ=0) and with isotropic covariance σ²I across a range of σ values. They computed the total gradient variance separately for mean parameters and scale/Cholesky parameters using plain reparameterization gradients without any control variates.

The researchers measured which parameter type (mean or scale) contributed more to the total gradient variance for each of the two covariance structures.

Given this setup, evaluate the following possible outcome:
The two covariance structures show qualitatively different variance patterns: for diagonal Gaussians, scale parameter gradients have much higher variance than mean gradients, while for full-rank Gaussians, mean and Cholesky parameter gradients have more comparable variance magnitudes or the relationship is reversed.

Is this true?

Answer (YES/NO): NO